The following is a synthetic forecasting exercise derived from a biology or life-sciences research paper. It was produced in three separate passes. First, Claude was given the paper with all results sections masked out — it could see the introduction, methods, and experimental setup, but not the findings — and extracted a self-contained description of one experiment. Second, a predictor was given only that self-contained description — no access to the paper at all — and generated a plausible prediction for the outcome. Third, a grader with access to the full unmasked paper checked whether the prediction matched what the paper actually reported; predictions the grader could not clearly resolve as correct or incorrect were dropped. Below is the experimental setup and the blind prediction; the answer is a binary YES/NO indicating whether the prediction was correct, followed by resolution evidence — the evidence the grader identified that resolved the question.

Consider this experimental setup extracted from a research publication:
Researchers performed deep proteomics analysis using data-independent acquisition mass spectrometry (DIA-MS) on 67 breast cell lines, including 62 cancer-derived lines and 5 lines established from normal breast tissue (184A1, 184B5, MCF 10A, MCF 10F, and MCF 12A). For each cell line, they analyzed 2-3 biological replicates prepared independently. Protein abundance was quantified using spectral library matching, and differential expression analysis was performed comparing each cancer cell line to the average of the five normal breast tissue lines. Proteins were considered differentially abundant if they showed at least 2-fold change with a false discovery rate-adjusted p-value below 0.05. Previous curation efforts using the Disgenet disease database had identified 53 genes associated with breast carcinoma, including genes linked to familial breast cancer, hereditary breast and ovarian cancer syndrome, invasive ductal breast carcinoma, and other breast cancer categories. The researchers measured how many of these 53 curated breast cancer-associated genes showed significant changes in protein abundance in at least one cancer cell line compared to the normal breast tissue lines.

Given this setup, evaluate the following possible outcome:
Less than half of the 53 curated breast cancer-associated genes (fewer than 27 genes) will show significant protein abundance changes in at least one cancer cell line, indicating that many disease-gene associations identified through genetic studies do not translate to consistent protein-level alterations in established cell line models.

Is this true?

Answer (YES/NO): NO